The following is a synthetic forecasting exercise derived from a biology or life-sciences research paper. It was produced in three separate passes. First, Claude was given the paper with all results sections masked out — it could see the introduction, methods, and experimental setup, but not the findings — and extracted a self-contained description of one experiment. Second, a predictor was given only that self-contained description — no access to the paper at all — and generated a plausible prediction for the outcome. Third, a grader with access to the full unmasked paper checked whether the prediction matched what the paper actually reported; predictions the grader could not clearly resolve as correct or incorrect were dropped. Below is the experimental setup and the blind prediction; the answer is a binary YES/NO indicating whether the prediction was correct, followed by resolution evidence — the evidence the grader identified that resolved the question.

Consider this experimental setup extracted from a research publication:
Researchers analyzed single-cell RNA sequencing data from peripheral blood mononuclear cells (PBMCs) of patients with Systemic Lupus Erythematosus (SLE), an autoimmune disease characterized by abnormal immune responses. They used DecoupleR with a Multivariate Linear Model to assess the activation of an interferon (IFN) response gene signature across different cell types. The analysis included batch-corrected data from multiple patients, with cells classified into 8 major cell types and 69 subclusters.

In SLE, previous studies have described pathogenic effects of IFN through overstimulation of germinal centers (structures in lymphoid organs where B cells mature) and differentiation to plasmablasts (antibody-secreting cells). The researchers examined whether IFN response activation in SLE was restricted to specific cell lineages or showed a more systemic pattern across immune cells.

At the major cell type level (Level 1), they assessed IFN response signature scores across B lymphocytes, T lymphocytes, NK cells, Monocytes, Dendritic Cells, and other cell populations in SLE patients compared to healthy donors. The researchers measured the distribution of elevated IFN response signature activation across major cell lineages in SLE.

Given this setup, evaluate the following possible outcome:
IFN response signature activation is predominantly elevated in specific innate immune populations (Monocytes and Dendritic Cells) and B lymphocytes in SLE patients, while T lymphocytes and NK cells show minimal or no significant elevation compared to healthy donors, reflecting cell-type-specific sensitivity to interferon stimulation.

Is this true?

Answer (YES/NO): NO